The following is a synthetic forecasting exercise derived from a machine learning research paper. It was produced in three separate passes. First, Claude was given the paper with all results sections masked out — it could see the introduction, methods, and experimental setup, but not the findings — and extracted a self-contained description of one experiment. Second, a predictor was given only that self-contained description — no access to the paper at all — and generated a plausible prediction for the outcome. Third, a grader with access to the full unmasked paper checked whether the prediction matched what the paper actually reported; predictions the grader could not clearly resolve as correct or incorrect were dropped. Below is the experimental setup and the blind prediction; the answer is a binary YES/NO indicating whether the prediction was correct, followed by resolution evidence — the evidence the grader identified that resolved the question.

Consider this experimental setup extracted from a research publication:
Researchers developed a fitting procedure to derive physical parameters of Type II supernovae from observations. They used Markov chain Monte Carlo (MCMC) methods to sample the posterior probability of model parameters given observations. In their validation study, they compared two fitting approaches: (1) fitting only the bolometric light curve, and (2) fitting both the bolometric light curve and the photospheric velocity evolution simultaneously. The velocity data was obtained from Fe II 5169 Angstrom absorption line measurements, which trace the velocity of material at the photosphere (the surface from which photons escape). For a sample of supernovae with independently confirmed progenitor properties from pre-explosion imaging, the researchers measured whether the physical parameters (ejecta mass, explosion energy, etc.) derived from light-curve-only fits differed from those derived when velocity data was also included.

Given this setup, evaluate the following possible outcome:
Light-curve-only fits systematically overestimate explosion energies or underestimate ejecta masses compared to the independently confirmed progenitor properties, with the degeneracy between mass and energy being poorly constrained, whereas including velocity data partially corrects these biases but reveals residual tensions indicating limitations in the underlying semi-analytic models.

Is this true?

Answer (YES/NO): NO